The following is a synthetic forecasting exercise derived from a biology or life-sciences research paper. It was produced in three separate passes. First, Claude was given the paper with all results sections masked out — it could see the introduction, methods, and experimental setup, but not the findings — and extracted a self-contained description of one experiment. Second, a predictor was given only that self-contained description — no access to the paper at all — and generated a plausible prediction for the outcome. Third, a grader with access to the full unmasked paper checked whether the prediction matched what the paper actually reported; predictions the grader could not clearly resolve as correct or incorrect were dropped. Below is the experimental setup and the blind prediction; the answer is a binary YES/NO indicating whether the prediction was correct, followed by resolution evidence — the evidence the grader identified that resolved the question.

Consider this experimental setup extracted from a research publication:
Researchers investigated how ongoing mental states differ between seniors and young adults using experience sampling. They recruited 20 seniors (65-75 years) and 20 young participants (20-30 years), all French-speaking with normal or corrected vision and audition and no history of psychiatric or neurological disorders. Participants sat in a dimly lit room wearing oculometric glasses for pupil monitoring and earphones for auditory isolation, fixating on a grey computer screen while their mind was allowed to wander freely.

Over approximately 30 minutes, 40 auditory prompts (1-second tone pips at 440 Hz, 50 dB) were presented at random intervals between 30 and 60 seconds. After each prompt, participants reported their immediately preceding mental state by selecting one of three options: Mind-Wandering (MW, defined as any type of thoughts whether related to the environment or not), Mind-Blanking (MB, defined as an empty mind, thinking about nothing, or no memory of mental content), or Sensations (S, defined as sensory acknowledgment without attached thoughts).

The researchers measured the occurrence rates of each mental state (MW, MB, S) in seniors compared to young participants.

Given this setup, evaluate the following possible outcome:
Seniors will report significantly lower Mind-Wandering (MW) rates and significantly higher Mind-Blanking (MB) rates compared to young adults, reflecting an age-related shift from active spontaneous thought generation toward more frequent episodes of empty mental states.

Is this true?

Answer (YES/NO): NO